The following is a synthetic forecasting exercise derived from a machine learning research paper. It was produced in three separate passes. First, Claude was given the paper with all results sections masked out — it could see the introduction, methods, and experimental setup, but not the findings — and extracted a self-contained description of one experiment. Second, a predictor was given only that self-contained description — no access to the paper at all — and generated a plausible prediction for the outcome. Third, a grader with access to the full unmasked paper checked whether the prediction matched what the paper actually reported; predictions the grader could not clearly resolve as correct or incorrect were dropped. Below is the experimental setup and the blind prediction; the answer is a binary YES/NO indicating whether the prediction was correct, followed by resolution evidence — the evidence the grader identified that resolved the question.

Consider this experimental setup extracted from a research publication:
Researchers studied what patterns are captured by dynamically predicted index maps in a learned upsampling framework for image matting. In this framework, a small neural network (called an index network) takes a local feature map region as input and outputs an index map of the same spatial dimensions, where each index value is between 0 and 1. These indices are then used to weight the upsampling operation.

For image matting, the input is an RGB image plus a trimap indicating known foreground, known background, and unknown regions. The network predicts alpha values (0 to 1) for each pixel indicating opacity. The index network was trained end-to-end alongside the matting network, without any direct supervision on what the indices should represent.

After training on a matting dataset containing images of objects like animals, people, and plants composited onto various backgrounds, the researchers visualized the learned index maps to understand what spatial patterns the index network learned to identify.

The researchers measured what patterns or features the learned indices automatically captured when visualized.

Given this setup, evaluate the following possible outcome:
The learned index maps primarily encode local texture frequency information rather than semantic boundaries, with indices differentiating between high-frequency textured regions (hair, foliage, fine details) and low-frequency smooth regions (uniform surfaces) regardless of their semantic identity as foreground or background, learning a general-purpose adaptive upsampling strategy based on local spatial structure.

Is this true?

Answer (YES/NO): NO